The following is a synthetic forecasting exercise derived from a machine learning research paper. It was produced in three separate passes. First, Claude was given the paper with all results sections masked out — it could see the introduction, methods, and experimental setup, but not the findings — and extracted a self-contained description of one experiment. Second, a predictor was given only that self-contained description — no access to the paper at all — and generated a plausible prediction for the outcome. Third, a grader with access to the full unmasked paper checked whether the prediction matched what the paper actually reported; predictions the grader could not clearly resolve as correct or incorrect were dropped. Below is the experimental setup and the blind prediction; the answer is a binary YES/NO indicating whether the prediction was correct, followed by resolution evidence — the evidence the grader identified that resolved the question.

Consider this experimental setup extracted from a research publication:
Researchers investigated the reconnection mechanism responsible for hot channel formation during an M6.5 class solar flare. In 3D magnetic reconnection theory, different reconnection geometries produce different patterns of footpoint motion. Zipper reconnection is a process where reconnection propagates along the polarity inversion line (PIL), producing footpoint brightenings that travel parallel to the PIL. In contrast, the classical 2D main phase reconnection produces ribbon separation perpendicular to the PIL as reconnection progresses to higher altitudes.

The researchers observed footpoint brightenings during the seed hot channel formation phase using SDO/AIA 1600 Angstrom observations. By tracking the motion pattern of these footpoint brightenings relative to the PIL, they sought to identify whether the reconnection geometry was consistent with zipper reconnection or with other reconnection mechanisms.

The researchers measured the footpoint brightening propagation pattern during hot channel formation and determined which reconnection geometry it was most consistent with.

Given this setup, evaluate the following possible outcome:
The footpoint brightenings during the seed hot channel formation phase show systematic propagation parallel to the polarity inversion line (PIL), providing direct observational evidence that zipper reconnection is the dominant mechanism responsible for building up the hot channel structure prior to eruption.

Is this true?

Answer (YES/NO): YES